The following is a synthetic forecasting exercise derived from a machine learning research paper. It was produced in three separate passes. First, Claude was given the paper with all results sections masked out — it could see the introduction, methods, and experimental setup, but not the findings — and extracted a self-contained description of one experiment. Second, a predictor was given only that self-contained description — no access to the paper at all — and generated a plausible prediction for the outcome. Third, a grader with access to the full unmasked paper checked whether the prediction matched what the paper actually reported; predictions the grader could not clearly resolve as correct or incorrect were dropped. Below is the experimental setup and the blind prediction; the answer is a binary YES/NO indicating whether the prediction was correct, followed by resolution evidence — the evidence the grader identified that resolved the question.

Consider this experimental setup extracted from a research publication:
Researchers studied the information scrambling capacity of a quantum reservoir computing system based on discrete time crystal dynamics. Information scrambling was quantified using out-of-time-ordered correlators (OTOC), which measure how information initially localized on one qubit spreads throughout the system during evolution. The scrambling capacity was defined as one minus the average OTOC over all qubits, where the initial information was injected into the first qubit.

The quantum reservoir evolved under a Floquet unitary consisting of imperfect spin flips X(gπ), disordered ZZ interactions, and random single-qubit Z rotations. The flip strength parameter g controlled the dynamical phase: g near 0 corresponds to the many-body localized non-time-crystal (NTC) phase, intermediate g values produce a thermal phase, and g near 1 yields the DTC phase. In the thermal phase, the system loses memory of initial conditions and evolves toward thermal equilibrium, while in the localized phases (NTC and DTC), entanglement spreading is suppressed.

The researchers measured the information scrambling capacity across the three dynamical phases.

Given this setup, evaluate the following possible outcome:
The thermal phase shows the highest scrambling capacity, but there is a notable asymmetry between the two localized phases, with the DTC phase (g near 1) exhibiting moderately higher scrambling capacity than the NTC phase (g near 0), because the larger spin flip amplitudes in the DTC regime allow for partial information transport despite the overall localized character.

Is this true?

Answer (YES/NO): NO